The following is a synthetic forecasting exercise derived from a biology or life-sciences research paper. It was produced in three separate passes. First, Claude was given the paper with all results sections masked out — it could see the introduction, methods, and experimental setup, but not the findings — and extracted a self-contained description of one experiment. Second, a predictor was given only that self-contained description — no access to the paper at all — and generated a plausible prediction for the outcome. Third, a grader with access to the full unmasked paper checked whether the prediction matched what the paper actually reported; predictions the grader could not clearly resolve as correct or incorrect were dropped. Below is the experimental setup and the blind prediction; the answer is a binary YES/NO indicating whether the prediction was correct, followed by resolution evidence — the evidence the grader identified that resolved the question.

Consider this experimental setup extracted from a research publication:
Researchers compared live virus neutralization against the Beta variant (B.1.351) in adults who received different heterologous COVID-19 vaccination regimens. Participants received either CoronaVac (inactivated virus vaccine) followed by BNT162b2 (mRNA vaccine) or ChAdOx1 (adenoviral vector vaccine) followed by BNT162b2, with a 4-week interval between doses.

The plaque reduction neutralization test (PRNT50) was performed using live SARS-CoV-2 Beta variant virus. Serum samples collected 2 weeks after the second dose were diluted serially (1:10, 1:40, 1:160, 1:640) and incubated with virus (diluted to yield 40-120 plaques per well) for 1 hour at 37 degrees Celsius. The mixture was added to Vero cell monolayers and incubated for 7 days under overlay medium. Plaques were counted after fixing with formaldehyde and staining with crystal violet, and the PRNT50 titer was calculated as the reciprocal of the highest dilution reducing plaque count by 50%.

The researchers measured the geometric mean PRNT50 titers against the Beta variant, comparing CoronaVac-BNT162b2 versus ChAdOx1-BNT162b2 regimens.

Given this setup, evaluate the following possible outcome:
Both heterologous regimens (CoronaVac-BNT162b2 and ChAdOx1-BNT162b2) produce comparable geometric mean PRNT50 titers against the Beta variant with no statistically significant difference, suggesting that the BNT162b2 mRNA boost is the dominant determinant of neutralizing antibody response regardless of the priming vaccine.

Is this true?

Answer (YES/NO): YES